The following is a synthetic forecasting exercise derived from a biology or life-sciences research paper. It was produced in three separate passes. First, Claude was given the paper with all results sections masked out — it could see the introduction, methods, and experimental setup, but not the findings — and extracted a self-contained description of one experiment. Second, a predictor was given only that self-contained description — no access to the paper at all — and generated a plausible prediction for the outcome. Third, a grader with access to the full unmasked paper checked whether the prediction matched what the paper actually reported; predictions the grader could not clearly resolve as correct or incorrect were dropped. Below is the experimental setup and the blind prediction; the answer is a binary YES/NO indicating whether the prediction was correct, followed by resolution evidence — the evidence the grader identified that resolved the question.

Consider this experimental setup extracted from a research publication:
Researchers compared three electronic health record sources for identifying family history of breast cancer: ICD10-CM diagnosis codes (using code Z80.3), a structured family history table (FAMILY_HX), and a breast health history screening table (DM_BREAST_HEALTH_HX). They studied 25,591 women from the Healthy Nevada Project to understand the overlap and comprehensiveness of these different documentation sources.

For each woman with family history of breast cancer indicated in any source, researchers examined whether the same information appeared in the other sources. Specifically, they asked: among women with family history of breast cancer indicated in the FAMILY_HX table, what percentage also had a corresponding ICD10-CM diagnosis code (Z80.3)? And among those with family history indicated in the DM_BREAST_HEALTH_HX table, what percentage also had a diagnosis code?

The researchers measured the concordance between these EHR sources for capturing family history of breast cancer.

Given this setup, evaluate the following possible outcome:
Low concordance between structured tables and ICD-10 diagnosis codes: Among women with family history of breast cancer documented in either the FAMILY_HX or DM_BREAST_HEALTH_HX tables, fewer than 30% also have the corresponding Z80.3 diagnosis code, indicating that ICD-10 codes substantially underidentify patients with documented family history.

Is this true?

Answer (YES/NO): NO